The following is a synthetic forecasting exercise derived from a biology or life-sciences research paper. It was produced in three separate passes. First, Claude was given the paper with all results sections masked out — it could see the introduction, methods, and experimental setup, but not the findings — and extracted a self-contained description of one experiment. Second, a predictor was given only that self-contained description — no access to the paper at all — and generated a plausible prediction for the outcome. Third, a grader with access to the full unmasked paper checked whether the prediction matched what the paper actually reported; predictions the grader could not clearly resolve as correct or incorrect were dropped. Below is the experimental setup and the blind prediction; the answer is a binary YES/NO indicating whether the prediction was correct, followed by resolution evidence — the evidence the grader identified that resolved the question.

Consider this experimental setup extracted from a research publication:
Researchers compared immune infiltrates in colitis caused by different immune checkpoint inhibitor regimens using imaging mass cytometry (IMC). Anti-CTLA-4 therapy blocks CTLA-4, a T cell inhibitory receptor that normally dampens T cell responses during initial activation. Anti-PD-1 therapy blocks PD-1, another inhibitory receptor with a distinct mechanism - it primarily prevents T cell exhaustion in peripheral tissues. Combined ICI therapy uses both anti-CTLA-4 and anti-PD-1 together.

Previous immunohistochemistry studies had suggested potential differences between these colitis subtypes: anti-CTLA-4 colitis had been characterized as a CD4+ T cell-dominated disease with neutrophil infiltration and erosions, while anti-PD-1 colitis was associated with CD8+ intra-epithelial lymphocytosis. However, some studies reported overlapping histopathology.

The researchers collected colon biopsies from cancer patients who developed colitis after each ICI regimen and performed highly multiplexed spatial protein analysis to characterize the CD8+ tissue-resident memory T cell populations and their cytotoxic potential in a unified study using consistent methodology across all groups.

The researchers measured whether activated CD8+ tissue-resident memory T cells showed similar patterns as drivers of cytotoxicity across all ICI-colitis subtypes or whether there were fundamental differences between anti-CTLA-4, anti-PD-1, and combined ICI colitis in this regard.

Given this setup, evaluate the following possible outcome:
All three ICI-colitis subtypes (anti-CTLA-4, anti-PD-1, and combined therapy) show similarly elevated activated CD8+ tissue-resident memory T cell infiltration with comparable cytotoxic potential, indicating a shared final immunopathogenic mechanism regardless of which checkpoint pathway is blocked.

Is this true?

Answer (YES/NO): NO